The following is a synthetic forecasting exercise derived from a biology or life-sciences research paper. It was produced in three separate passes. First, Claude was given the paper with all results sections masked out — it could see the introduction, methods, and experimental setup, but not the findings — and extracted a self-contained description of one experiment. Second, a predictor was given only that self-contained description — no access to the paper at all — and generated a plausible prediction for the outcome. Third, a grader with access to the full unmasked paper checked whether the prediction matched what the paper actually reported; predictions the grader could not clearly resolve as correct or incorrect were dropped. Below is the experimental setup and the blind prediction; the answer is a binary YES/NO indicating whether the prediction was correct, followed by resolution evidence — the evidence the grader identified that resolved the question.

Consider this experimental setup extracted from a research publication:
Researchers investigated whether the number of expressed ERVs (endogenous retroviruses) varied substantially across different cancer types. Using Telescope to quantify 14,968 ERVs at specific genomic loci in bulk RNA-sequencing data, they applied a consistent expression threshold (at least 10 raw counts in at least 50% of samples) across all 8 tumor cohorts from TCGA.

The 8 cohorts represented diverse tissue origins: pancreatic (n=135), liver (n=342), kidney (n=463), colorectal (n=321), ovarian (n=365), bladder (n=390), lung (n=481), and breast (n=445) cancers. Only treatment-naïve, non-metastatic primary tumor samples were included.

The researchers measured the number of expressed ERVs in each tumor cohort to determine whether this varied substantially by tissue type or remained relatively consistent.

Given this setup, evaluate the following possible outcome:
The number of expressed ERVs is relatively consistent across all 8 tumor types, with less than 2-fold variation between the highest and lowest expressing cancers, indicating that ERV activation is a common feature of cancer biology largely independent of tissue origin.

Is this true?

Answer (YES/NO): YES